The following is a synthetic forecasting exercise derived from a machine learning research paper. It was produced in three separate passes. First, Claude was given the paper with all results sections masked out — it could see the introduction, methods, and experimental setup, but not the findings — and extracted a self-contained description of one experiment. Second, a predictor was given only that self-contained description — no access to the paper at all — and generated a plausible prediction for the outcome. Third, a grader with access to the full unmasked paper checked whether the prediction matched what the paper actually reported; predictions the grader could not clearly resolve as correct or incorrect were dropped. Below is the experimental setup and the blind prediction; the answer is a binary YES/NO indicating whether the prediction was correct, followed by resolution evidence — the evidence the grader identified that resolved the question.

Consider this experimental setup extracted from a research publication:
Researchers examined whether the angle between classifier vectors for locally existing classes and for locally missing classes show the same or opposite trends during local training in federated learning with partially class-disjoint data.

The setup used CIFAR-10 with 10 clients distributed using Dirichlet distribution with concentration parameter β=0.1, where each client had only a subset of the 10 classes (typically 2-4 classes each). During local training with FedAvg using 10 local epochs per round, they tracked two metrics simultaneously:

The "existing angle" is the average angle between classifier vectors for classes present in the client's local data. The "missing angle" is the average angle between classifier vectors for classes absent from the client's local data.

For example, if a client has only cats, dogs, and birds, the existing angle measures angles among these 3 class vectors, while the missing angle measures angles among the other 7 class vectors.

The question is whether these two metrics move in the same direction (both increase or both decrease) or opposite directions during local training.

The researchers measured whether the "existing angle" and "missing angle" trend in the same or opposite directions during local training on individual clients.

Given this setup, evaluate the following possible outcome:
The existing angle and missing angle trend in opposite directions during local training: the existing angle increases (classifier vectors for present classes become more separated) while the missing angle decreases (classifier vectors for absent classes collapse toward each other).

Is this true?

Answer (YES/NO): YES